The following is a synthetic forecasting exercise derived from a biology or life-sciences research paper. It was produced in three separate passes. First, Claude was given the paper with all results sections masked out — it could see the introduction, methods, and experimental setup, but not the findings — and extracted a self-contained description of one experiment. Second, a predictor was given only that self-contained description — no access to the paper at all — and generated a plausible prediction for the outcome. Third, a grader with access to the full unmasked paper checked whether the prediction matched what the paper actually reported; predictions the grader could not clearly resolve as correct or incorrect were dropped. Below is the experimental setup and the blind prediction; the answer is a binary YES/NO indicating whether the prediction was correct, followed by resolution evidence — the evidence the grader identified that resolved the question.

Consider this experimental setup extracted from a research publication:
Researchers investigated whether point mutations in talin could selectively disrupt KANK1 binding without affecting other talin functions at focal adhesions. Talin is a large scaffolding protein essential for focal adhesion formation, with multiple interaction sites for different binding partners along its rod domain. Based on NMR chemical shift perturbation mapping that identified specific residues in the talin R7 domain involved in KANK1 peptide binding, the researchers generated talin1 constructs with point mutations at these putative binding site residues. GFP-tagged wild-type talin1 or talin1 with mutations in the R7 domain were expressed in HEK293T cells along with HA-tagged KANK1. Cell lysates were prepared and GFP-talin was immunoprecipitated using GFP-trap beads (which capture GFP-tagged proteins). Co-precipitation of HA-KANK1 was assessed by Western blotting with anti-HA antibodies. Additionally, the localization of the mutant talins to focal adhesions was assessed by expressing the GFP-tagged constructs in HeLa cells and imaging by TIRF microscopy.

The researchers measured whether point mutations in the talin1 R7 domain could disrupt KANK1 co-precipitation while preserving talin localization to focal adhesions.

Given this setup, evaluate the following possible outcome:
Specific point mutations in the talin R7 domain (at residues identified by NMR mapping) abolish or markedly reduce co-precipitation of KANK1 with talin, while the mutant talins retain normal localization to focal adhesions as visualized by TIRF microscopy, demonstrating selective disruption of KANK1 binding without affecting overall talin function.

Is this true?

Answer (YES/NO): YES